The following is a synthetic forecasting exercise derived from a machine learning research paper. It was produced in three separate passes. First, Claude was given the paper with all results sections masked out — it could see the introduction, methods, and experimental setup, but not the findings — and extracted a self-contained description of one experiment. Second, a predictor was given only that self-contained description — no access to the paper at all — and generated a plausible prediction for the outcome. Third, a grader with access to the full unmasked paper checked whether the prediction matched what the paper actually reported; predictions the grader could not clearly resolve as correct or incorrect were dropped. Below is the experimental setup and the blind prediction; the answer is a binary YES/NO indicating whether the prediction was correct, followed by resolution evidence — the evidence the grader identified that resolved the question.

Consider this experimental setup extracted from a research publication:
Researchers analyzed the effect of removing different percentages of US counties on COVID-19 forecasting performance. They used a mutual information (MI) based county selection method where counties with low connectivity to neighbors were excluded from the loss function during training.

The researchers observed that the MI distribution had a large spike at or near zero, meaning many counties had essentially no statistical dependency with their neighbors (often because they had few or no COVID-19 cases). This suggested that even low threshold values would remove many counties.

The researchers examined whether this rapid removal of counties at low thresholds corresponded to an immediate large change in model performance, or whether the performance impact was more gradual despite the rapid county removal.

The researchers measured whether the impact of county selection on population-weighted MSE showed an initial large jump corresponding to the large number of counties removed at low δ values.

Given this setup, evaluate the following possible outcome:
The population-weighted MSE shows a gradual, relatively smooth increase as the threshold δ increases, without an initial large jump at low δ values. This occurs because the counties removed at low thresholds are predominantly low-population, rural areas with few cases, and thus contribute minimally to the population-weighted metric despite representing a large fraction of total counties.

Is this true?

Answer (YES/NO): NO